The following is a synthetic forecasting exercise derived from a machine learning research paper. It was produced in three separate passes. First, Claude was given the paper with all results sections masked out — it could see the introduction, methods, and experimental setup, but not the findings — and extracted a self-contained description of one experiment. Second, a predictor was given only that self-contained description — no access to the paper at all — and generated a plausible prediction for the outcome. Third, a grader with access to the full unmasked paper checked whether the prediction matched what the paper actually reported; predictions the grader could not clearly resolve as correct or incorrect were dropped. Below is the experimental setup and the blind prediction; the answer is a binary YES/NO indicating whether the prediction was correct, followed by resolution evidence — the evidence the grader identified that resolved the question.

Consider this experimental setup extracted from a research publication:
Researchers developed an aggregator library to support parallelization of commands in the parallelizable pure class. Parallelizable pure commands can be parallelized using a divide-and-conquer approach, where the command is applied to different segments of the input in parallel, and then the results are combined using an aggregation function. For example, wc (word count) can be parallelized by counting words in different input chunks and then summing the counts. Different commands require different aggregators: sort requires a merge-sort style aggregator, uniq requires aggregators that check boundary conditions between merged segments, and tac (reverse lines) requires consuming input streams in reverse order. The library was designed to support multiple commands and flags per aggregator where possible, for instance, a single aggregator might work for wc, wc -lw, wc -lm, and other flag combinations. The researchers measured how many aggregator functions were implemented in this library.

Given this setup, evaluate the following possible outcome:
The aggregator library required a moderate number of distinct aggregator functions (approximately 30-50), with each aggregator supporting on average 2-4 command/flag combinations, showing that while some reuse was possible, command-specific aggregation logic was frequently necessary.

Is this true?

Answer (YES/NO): NO